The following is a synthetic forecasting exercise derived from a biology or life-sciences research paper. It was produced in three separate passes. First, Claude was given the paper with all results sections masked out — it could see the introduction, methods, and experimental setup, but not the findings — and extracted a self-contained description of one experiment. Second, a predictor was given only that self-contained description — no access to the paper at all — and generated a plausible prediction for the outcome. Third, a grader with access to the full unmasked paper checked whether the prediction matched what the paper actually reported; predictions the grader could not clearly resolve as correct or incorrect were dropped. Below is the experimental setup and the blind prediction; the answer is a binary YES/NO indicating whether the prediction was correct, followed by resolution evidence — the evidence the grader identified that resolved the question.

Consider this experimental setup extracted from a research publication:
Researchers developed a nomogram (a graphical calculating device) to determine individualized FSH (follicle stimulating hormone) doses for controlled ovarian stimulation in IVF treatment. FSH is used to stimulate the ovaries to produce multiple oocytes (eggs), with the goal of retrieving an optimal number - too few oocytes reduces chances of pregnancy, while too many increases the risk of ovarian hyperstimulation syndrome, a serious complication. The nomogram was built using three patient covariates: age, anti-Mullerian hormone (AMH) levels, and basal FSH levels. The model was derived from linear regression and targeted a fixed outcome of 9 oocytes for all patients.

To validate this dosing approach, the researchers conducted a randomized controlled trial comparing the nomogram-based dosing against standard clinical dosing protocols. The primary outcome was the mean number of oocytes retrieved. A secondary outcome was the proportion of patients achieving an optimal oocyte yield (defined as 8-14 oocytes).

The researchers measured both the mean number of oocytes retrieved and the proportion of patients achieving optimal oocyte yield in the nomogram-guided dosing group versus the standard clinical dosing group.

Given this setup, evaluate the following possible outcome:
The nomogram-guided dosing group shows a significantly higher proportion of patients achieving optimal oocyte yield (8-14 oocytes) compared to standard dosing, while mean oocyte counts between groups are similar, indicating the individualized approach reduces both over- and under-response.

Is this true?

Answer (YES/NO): YES